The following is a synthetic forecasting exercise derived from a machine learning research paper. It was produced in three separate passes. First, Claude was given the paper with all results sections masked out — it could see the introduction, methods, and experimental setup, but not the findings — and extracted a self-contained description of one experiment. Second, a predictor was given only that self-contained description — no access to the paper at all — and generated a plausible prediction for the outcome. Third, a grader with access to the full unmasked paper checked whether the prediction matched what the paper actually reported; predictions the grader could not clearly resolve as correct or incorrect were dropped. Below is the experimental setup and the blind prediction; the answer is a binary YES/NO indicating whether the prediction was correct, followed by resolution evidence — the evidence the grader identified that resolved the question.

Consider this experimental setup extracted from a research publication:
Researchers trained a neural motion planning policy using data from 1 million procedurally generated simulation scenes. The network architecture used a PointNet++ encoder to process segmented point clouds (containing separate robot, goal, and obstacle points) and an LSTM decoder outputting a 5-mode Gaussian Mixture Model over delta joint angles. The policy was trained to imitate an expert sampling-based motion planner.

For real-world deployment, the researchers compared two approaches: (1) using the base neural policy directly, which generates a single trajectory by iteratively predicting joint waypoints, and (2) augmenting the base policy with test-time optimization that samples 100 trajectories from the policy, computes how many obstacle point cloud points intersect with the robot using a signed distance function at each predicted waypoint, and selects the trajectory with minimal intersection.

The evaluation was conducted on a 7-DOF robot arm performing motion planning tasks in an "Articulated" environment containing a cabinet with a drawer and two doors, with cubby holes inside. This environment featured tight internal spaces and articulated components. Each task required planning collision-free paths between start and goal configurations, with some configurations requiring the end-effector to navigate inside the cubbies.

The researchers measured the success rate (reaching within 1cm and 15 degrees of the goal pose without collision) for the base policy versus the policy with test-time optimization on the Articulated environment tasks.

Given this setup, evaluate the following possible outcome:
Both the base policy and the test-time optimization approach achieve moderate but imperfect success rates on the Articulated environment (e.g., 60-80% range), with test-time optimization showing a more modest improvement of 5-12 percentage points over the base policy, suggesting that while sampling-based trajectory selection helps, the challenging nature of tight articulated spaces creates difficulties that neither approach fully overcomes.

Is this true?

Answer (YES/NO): NO